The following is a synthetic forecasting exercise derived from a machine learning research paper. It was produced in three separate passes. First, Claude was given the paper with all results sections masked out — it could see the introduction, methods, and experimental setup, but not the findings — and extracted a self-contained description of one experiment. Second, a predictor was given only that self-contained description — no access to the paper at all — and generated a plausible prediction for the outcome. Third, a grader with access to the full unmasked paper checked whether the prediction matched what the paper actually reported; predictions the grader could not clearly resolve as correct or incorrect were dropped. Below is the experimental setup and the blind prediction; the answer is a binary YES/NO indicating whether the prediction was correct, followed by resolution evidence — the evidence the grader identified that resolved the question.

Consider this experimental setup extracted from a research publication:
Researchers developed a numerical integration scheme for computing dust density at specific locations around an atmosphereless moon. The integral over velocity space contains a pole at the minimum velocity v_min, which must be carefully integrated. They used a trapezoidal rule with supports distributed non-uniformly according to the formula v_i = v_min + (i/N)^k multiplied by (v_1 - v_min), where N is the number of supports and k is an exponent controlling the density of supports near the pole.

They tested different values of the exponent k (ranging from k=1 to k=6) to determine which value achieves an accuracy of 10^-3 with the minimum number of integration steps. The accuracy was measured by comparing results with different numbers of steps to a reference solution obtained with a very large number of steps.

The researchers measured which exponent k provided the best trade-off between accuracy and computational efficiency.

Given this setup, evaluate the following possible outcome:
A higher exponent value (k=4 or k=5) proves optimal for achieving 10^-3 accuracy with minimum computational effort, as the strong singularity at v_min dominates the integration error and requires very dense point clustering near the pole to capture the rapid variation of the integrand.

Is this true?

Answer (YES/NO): YES